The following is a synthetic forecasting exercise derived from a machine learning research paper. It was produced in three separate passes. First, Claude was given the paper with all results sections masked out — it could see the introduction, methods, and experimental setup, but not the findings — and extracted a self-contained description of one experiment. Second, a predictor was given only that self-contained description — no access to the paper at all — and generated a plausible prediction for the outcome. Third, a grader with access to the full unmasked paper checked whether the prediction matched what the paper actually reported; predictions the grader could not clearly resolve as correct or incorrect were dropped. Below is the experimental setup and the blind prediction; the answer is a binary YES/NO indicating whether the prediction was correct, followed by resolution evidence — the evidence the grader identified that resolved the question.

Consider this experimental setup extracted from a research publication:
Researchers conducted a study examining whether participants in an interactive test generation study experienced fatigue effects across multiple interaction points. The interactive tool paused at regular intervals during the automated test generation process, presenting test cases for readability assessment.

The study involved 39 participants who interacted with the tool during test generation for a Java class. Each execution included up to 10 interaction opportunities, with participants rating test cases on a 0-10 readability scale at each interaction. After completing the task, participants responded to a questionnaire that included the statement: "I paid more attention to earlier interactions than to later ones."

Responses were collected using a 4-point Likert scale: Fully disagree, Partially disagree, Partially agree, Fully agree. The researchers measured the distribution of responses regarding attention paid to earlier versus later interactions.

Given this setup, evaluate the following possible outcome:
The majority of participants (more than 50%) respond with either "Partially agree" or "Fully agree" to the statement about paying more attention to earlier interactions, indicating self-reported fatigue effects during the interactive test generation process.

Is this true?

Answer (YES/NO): NO